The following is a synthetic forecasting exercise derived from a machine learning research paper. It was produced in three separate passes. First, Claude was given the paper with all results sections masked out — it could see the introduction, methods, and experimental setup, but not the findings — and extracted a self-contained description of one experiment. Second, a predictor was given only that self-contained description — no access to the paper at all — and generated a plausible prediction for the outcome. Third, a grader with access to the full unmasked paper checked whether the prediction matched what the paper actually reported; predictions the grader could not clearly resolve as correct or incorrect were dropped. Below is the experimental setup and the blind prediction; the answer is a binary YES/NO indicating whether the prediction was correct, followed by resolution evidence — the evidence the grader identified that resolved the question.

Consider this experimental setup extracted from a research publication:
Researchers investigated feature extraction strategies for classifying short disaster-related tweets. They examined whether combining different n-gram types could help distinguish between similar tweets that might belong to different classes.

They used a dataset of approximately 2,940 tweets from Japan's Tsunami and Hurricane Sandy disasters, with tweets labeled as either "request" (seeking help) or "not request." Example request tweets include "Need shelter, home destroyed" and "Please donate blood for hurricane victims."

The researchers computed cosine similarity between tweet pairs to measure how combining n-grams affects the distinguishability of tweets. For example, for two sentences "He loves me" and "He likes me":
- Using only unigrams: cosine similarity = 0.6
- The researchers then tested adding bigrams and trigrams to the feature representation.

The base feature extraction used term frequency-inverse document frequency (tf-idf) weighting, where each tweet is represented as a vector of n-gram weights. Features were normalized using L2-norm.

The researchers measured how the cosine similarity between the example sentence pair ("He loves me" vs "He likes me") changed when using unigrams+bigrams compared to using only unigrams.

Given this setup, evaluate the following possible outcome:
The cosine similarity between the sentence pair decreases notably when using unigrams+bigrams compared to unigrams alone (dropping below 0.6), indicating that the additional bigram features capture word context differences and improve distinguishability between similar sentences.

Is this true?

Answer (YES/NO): YES